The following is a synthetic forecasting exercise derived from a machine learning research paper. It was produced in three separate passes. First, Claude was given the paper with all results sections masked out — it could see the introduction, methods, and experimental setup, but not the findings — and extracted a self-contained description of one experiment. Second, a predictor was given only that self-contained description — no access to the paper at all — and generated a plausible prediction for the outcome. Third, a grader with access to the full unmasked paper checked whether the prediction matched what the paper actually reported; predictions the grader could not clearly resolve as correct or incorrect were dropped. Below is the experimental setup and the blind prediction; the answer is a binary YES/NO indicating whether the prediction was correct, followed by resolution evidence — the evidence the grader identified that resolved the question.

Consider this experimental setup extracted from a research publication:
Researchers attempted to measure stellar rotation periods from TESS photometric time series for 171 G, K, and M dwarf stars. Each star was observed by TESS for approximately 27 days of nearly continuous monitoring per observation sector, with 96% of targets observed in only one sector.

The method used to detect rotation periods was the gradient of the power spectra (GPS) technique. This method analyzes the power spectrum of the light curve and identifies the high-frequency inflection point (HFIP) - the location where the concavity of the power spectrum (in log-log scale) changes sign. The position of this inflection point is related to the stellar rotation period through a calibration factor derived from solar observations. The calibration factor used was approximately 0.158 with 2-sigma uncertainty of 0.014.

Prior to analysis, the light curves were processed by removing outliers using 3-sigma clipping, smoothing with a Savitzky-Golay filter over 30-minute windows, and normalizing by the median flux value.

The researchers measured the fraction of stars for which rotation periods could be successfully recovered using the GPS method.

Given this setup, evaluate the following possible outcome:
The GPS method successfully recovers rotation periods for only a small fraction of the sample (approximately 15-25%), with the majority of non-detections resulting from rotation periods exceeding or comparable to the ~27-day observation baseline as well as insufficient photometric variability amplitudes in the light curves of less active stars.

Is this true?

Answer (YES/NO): NO